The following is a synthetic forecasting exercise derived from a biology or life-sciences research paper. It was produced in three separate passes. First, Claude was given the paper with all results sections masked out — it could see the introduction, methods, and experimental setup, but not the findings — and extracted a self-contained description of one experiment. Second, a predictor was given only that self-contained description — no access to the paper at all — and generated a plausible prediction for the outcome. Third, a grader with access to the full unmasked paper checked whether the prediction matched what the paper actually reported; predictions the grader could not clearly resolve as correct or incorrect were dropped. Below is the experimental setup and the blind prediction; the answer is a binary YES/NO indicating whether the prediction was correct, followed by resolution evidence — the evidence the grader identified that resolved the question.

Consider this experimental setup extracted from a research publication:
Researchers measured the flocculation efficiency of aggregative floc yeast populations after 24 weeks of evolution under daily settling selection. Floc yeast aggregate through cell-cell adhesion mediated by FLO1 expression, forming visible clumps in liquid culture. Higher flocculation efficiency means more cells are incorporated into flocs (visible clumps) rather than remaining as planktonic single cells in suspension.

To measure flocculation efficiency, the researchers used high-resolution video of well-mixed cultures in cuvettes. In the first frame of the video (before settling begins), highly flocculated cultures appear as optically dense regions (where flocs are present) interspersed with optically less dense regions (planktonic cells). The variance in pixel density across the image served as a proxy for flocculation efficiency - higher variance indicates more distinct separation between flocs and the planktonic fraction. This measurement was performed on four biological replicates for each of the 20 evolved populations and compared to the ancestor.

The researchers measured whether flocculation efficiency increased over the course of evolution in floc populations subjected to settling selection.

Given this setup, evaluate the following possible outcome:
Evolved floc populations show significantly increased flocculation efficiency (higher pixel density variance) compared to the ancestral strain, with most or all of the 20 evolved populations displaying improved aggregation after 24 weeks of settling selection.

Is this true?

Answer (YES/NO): YES